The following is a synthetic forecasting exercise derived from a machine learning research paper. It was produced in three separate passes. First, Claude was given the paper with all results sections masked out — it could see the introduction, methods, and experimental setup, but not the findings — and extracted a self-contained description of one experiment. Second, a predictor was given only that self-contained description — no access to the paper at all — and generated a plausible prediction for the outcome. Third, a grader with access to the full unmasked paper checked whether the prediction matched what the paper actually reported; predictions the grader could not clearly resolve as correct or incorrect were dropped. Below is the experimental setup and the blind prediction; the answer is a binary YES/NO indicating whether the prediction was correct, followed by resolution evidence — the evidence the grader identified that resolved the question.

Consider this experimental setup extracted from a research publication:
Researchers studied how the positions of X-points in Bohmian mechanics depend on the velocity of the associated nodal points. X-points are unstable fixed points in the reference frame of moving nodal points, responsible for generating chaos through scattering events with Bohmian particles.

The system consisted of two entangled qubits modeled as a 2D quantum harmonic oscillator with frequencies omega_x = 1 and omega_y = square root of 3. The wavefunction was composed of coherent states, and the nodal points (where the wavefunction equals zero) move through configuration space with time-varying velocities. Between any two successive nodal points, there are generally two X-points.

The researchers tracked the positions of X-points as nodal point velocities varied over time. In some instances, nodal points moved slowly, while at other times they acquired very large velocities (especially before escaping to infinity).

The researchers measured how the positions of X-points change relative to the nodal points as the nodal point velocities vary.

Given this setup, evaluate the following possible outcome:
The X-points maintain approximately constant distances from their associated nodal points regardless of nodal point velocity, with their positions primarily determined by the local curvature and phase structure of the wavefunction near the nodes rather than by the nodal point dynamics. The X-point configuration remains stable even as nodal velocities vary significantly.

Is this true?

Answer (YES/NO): NO